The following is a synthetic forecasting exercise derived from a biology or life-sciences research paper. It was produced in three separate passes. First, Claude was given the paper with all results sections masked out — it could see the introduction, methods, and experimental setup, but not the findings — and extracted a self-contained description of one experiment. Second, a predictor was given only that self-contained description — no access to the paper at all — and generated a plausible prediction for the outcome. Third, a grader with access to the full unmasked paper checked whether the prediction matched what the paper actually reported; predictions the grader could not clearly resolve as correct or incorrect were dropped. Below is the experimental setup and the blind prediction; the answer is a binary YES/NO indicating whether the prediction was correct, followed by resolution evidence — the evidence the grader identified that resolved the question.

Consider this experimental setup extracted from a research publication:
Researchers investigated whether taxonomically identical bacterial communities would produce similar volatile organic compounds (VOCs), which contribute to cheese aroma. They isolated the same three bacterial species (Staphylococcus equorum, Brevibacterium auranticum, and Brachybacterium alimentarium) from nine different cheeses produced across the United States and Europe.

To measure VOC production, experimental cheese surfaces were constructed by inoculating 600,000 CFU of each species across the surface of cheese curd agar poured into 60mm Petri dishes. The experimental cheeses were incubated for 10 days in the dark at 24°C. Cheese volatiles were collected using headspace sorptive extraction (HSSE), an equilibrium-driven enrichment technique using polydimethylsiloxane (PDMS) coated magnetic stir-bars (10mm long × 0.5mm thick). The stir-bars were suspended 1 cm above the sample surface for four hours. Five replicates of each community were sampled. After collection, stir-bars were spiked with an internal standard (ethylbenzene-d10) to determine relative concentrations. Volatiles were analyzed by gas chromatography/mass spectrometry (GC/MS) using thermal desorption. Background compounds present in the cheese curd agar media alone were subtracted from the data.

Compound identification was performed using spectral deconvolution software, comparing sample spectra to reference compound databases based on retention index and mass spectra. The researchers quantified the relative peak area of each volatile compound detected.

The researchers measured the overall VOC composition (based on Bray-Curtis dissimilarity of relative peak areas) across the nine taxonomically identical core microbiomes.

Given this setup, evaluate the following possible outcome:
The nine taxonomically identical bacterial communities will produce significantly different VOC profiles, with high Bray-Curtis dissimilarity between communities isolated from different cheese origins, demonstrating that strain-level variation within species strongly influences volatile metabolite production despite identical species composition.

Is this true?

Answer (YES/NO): YES